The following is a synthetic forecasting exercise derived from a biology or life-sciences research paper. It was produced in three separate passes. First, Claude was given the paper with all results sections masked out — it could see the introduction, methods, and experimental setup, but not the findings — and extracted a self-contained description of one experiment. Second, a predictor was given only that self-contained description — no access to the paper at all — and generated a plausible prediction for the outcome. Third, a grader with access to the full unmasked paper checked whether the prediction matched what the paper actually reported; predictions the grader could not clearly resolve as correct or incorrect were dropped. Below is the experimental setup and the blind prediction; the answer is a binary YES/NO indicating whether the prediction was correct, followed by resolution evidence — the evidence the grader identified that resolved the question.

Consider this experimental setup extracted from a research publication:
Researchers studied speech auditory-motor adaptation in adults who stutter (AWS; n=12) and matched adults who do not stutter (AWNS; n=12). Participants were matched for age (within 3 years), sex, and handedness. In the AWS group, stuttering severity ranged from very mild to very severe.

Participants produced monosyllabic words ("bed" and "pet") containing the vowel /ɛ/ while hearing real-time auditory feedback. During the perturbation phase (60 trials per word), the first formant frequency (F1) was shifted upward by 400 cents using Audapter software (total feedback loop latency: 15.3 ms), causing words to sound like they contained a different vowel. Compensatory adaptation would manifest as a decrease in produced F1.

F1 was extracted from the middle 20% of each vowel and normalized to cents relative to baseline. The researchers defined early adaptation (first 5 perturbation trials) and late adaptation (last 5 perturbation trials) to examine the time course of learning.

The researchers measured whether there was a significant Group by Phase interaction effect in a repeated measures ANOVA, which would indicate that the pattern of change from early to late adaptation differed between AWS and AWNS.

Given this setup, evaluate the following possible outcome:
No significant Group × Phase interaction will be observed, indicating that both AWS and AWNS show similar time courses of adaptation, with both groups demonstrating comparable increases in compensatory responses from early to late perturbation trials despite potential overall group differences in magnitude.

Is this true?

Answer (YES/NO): YES